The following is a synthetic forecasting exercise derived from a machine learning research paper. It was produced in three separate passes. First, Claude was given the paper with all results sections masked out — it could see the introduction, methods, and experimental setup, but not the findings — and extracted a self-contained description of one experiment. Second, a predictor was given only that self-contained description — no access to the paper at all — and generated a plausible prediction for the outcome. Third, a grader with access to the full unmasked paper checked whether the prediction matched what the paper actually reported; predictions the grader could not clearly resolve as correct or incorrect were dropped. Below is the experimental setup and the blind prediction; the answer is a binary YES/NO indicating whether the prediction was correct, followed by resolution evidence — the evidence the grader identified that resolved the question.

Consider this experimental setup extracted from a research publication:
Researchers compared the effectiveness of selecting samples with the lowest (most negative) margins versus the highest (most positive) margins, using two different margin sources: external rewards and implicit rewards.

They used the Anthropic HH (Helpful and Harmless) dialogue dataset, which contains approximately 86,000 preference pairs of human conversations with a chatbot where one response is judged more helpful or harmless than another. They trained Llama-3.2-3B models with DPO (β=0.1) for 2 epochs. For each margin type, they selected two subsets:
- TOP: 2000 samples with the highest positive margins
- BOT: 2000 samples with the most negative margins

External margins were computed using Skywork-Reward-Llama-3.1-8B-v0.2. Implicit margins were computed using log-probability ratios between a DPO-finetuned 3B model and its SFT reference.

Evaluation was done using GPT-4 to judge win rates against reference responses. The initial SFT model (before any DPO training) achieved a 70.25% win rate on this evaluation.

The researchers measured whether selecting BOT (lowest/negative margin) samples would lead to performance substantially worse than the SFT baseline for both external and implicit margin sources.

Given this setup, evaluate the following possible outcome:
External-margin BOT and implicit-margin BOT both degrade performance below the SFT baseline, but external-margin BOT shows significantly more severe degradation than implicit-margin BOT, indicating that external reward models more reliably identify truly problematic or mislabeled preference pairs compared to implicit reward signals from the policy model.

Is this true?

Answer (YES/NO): NO